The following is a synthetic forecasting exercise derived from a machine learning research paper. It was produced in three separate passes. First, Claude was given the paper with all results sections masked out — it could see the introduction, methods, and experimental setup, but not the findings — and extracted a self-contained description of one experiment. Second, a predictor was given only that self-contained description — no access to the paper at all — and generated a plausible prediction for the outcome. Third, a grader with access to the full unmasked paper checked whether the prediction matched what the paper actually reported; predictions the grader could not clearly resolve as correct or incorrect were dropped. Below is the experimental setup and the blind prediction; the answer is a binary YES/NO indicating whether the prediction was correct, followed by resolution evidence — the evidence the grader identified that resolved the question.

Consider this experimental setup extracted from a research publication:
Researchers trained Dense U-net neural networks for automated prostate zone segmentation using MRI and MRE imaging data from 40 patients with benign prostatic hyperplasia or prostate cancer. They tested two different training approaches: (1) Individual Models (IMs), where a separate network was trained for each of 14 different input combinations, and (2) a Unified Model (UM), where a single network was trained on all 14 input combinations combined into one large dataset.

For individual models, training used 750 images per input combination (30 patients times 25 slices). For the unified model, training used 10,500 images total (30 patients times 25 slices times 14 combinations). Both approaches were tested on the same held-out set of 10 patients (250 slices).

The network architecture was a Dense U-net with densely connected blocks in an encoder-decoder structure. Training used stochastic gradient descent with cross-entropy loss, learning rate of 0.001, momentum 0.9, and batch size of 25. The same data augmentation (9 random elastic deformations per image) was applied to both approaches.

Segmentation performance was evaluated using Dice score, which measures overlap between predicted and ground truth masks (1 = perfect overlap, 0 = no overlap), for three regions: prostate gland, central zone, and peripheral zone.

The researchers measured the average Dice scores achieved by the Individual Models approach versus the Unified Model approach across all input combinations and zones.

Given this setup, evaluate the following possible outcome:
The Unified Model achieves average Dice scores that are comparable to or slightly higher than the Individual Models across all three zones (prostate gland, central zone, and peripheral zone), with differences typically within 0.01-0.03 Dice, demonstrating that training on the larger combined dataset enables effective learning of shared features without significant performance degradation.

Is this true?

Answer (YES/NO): NO